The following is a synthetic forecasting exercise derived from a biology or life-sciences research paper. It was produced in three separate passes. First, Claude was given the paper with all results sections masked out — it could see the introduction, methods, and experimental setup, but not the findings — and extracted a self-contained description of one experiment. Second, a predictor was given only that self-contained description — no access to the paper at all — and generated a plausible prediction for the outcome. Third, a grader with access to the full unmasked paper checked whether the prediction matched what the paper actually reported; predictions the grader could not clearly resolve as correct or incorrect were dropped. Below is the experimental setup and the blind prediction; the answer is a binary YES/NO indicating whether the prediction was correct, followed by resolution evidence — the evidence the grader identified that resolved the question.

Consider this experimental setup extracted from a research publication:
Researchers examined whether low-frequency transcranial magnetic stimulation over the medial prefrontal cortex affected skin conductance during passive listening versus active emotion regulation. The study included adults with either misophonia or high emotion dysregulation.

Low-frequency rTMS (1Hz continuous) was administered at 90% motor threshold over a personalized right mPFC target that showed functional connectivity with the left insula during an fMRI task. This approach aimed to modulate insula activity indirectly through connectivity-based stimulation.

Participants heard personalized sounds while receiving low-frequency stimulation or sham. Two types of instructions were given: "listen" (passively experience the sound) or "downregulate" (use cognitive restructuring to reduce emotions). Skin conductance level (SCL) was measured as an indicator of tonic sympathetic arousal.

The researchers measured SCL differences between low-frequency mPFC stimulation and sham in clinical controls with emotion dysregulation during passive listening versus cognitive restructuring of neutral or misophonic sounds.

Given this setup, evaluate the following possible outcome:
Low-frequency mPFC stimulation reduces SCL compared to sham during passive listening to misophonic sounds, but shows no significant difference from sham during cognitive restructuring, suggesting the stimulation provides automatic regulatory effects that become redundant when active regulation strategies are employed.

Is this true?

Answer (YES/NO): YES